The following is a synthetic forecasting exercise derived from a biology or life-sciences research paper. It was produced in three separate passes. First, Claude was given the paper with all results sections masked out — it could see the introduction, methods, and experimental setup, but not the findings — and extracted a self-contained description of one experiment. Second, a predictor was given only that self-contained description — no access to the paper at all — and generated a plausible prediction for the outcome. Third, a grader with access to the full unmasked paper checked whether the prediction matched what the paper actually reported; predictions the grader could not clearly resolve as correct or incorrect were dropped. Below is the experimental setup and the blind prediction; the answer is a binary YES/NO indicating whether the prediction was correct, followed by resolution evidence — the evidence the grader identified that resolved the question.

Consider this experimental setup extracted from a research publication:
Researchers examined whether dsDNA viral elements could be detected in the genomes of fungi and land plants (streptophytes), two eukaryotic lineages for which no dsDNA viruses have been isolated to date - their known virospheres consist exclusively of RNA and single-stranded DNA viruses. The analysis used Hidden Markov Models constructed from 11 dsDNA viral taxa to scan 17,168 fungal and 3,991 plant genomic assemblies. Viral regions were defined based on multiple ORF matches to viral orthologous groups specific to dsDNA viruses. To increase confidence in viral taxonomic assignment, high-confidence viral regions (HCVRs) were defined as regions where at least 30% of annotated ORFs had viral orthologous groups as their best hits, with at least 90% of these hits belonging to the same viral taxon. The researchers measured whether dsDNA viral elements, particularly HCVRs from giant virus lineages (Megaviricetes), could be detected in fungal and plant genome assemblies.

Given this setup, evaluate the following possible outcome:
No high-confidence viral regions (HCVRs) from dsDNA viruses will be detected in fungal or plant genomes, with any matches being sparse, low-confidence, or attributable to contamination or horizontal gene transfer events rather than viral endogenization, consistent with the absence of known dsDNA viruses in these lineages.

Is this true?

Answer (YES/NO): NO